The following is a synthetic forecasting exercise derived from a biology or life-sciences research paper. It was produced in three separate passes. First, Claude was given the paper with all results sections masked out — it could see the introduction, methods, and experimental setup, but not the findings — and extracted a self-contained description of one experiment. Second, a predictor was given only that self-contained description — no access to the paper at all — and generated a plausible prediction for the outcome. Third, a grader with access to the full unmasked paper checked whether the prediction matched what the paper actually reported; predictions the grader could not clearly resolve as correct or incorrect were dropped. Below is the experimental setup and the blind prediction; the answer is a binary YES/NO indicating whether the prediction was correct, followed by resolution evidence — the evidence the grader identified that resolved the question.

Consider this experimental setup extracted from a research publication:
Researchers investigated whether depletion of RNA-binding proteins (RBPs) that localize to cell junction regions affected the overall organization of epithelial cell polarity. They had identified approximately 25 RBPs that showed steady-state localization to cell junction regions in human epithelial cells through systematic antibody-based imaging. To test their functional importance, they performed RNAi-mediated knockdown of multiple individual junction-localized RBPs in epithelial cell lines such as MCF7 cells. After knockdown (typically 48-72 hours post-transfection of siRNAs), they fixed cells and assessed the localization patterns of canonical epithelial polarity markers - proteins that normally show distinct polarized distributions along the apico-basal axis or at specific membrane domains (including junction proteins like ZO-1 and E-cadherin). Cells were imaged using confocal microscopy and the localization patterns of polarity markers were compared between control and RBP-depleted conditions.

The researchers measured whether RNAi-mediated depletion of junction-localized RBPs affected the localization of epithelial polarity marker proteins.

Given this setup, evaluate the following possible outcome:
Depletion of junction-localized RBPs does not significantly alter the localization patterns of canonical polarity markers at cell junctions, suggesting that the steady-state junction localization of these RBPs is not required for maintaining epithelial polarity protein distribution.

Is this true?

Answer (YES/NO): NO